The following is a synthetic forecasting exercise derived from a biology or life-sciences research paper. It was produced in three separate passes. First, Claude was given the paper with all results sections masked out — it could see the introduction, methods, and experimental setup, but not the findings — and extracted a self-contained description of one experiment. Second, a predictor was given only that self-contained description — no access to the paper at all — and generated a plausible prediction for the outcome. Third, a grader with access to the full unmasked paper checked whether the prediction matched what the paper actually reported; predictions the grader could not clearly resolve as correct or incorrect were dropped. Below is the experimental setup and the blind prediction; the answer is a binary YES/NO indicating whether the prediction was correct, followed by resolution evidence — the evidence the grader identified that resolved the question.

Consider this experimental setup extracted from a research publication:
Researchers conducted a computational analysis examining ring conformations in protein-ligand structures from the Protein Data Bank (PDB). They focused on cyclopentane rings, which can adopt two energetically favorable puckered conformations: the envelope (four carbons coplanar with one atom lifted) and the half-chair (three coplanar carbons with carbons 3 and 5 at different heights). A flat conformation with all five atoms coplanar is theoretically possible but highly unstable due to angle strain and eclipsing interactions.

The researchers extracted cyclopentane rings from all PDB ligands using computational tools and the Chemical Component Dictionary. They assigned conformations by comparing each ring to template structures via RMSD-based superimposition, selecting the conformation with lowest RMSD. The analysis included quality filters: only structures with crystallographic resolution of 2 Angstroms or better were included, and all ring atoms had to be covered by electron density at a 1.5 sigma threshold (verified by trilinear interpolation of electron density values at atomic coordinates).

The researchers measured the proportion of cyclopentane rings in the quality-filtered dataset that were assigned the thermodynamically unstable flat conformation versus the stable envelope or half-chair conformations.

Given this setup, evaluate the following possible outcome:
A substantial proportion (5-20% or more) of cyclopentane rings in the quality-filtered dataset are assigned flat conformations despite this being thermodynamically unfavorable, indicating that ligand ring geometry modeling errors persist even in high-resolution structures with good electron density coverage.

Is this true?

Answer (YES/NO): NO